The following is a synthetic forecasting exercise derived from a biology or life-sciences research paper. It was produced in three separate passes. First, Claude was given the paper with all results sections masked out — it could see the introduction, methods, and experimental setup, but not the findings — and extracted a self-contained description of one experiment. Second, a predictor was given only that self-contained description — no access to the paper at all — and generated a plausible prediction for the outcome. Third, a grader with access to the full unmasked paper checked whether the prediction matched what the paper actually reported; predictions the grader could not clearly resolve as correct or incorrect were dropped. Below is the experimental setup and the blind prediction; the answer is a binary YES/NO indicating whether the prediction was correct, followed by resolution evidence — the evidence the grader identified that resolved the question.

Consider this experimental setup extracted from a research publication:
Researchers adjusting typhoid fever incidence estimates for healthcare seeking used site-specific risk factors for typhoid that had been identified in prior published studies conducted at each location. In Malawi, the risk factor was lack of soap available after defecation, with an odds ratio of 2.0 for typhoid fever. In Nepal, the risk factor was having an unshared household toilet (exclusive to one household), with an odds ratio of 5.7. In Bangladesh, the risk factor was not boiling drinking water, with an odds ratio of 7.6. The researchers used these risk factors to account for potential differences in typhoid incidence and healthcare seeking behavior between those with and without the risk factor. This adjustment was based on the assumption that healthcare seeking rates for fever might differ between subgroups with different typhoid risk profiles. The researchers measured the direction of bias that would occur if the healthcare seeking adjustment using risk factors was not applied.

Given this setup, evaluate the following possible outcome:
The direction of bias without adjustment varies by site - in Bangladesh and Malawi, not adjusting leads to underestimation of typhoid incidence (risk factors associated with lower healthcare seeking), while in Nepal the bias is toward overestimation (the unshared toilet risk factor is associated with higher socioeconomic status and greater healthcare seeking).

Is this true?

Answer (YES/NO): NO